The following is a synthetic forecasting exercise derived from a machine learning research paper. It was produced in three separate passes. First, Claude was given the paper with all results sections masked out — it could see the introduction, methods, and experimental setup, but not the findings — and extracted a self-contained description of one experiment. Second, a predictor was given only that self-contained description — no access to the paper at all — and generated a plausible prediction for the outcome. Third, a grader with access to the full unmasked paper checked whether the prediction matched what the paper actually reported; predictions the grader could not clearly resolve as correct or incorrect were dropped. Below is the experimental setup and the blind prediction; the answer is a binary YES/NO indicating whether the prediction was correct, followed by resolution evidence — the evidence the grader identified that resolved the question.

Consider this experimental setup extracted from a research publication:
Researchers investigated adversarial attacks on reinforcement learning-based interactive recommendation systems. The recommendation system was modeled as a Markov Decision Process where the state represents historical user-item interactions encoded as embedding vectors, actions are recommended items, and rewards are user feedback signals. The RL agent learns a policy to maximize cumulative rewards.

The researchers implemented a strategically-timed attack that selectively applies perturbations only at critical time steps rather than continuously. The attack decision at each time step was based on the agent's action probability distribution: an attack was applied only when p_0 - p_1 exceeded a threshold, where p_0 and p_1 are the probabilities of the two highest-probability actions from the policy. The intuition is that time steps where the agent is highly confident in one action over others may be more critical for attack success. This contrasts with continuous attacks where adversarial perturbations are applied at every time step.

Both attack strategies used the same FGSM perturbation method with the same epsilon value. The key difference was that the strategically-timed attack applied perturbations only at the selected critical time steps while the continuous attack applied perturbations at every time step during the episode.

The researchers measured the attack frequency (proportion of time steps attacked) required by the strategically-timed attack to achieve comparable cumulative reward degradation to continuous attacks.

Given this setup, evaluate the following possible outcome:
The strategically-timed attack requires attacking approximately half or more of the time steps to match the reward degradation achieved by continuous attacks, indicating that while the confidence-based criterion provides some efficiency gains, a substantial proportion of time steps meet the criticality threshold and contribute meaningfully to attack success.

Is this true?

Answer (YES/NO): NO